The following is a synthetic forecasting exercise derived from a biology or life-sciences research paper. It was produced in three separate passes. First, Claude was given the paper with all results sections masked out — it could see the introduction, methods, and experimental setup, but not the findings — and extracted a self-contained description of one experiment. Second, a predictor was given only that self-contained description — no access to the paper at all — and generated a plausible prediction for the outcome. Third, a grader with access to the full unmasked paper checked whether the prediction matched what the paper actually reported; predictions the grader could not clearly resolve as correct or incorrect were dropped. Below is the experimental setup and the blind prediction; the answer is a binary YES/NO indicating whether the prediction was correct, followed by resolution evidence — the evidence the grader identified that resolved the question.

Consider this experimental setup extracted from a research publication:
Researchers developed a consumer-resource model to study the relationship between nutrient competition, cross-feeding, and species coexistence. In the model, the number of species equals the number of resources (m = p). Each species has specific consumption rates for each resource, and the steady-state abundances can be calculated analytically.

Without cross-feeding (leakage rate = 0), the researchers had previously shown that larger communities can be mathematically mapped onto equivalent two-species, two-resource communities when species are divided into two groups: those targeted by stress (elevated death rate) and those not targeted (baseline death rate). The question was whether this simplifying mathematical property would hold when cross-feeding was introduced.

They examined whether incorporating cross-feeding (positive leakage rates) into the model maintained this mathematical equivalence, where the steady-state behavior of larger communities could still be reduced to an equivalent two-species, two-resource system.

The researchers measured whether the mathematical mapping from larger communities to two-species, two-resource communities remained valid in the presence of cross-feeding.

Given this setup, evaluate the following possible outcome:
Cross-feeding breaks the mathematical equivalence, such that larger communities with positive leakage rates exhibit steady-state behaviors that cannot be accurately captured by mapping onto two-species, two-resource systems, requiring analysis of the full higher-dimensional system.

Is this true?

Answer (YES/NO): YES